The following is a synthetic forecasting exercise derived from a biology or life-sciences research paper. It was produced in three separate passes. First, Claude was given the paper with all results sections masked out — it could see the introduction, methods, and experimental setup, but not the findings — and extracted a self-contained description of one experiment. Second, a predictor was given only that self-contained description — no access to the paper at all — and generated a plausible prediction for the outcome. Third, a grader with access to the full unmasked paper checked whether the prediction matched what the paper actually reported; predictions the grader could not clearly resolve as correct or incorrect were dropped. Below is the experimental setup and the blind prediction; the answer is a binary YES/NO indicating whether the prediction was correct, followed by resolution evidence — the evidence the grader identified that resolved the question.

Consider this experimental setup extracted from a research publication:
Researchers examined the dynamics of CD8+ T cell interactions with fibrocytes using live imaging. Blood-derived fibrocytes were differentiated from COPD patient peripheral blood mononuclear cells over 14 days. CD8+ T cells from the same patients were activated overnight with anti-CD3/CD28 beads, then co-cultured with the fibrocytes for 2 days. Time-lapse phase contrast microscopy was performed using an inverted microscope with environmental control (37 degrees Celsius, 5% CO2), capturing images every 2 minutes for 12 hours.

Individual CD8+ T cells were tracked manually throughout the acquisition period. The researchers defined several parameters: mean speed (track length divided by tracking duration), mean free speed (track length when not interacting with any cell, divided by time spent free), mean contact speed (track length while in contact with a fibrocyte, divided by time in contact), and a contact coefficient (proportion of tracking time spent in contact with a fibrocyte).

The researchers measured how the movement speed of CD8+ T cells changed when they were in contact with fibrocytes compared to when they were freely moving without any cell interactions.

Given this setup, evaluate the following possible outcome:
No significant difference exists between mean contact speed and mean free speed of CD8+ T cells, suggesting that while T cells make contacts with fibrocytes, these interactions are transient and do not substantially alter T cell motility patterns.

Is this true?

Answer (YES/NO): NO